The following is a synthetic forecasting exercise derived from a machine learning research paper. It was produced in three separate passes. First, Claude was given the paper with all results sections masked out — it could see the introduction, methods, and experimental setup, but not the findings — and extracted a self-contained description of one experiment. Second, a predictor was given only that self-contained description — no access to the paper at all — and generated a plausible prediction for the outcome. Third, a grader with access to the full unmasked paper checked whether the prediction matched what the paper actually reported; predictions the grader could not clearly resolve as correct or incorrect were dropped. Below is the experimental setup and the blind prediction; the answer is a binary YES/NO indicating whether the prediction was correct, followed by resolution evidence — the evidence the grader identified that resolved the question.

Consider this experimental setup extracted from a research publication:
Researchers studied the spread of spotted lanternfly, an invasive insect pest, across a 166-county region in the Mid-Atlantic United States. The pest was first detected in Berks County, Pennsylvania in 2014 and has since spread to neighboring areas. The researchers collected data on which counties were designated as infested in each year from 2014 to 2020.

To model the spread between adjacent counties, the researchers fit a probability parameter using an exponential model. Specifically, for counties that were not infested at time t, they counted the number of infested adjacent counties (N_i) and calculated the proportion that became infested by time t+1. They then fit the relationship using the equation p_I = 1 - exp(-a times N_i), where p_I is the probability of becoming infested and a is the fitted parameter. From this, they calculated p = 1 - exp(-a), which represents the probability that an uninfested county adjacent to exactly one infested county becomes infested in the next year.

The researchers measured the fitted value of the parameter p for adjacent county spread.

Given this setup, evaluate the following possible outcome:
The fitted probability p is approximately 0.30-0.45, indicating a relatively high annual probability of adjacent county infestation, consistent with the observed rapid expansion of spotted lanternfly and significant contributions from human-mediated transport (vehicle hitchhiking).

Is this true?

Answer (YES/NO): NO